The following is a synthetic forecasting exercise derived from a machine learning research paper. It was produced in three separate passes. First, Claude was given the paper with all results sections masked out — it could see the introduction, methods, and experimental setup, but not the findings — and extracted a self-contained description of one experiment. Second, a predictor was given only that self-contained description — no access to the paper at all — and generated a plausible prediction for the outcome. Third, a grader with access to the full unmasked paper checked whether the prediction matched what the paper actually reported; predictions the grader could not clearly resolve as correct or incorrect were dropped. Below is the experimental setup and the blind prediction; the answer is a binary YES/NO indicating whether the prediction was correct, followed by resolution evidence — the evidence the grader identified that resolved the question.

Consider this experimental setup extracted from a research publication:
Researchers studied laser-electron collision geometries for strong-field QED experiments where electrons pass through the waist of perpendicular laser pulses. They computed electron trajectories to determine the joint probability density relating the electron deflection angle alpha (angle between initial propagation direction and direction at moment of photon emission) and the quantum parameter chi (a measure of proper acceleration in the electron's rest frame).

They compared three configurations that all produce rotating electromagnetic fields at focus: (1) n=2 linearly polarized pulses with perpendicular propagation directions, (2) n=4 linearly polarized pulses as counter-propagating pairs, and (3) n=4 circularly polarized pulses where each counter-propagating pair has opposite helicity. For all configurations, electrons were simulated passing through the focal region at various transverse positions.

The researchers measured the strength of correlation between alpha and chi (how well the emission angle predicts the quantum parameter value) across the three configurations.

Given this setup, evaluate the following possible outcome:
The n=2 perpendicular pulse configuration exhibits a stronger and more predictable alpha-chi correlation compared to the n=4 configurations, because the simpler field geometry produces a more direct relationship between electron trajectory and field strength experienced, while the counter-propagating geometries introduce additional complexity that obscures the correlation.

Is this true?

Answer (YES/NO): NO